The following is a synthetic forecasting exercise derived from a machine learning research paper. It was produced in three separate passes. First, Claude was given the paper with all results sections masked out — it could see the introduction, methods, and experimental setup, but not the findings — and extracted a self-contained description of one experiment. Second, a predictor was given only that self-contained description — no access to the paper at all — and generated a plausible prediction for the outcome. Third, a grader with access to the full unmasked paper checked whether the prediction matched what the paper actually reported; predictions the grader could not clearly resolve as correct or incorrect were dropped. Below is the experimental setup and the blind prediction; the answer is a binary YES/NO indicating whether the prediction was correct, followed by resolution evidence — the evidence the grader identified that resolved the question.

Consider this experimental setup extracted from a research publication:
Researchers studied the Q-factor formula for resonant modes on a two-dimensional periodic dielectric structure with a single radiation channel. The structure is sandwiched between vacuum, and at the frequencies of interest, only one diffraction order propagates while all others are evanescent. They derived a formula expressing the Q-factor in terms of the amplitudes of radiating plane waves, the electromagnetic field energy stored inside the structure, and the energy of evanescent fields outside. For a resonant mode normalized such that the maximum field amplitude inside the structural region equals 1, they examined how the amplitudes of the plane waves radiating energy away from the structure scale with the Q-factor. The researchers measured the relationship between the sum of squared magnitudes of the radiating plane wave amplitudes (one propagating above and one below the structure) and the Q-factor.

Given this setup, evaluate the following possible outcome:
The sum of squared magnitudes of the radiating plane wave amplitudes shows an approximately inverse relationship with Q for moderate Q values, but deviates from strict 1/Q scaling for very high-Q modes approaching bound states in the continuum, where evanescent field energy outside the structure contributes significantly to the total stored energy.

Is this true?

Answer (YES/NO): NO